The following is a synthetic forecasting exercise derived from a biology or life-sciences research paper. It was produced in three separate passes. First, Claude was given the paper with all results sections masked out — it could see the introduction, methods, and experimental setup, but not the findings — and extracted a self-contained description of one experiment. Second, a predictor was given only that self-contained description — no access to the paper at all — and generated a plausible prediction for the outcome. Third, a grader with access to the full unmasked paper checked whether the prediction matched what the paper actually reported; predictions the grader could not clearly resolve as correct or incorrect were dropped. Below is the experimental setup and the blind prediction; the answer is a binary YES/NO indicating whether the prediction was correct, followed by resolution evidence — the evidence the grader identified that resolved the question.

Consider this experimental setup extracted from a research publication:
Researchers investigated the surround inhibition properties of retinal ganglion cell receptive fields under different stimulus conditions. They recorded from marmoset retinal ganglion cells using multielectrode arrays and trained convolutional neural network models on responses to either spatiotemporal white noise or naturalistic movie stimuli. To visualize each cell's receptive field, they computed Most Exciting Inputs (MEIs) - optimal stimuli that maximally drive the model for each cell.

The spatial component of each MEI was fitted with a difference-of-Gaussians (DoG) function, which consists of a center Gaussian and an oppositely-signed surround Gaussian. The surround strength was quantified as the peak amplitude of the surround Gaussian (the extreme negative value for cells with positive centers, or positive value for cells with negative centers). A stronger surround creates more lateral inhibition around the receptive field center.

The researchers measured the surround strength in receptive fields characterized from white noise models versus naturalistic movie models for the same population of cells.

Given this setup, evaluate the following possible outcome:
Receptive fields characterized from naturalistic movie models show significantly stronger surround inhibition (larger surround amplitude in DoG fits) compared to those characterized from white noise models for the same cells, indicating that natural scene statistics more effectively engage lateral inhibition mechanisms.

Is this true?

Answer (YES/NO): YES